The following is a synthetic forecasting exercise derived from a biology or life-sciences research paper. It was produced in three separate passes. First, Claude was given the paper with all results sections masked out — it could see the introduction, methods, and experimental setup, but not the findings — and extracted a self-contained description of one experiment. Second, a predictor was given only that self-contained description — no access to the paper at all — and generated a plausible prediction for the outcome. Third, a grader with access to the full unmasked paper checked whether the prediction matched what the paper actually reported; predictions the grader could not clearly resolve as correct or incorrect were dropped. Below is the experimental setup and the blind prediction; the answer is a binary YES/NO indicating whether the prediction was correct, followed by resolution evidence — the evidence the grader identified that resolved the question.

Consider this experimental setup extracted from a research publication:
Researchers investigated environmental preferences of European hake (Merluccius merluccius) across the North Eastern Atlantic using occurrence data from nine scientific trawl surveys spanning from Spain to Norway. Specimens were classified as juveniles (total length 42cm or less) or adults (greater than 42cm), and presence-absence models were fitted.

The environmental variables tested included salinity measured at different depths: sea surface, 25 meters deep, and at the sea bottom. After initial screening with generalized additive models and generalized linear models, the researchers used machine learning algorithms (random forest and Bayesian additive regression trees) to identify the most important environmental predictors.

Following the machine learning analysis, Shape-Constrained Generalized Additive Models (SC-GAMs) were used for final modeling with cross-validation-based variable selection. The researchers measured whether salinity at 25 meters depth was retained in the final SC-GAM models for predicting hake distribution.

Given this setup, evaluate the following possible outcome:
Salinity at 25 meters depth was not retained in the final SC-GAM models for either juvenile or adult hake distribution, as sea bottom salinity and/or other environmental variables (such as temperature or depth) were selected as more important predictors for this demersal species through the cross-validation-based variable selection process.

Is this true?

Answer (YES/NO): NO